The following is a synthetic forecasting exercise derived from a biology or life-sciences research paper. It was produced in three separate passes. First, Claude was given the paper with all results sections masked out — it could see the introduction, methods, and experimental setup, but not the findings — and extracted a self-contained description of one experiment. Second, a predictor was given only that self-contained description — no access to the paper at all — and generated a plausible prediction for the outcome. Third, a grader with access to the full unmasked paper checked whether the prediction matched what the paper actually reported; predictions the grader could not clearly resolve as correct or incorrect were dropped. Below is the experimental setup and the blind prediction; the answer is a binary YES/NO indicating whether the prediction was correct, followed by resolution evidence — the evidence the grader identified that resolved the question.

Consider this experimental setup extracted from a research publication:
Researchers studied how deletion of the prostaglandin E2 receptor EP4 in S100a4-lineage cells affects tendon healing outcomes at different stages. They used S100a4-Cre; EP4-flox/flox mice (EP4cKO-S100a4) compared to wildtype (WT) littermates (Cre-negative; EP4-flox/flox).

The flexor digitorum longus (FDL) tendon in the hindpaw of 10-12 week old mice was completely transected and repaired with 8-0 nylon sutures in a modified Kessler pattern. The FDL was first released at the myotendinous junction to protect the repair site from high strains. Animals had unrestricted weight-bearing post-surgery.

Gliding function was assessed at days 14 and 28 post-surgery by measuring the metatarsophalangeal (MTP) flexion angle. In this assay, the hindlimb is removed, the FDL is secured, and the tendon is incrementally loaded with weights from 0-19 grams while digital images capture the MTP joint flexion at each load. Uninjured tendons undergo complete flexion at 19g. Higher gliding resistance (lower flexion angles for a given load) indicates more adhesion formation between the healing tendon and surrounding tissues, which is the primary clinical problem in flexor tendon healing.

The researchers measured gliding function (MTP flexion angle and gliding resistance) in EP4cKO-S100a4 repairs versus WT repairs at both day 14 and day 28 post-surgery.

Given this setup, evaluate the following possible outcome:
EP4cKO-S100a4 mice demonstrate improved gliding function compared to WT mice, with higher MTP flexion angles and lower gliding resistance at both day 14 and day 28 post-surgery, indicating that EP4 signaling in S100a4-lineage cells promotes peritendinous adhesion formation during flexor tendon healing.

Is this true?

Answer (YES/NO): NO